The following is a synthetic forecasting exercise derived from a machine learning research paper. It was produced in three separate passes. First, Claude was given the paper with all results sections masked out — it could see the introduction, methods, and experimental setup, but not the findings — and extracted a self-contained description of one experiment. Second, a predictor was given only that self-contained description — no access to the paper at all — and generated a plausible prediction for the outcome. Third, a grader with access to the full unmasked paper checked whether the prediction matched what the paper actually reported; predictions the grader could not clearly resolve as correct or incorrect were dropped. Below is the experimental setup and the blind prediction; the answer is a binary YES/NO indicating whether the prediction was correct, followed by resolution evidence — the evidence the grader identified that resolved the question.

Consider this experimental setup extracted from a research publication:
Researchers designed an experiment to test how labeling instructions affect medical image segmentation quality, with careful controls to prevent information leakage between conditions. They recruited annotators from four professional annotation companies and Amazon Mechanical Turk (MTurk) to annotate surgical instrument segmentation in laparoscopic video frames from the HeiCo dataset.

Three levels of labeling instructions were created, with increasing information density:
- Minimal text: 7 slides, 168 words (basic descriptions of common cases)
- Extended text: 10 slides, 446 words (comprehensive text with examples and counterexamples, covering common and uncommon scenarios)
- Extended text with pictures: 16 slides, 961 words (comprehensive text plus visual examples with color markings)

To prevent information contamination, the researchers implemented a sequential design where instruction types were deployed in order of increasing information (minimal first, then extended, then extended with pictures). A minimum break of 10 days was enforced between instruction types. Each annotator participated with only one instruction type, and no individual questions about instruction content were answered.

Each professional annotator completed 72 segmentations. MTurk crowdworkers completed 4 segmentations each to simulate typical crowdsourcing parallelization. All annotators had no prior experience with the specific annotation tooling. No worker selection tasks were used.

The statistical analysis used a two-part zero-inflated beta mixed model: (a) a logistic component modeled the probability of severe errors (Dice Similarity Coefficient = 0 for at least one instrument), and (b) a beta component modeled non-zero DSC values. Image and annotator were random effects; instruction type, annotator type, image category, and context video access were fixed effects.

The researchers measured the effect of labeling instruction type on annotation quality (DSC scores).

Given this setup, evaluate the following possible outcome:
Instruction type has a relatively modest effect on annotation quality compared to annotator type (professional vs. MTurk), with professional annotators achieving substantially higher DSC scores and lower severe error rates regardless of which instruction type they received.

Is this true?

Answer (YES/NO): YES